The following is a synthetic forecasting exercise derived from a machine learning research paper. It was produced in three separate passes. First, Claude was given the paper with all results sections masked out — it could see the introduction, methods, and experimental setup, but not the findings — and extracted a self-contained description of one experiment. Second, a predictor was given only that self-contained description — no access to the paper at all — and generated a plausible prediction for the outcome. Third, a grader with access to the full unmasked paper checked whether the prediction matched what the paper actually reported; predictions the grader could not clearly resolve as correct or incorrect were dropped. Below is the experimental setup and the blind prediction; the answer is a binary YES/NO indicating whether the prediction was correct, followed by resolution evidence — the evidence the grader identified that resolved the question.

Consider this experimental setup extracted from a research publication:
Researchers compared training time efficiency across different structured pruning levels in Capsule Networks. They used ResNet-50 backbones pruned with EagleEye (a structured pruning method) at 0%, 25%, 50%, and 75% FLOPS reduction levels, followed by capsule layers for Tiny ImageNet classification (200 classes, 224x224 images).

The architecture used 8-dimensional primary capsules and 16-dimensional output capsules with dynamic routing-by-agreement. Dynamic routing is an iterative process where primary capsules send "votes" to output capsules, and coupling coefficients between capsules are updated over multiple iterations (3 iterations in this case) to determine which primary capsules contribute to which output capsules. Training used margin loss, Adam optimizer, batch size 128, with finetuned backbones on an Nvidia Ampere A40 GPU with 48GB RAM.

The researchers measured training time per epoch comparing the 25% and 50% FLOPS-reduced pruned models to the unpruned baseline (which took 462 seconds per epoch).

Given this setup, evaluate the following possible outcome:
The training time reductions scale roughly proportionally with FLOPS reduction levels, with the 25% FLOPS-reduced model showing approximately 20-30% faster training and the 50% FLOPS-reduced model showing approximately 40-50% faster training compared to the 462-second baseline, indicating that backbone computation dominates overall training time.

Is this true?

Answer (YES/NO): NO